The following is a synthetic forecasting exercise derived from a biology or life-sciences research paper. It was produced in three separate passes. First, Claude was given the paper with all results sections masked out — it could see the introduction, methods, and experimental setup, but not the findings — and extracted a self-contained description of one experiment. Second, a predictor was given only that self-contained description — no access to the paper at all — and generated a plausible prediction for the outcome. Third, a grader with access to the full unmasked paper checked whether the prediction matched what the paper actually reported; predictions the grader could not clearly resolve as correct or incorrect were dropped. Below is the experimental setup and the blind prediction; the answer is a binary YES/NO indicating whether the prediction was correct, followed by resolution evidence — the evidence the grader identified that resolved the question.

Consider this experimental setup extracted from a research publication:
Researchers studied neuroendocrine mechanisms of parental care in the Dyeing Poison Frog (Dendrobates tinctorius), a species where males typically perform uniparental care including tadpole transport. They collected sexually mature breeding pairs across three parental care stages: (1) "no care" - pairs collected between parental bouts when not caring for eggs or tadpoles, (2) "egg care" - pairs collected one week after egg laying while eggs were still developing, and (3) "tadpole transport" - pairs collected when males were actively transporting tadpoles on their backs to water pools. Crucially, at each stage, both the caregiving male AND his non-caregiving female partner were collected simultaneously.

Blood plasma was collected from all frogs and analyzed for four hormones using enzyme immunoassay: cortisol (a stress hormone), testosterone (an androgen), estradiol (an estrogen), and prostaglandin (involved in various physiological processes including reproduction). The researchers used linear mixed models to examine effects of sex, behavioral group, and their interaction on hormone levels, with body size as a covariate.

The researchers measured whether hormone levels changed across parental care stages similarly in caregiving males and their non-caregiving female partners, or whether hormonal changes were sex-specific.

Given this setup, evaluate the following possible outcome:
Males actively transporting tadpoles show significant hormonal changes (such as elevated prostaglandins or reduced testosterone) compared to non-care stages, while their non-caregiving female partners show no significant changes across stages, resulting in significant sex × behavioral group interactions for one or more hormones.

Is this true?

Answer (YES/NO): NO